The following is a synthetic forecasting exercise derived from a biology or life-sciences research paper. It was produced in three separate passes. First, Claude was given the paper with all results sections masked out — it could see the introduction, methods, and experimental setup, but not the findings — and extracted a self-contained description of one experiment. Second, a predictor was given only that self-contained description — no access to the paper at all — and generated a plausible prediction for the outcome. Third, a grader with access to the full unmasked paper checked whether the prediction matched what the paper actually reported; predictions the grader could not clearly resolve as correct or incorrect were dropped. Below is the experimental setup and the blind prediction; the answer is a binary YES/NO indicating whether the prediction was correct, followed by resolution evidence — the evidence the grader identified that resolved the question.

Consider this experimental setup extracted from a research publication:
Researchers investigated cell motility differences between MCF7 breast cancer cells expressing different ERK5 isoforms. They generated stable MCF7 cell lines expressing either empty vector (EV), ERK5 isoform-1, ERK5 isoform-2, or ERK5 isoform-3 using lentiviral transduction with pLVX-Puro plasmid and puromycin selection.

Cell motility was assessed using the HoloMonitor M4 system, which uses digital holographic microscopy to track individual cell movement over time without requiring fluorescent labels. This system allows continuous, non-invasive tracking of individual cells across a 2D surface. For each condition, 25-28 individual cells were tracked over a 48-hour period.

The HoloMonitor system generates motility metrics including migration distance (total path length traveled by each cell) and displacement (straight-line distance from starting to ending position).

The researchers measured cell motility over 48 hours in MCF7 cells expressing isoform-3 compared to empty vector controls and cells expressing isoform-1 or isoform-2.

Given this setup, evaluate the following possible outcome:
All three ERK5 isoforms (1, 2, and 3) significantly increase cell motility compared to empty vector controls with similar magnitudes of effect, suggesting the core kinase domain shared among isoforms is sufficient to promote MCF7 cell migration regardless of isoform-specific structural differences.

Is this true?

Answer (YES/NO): NO